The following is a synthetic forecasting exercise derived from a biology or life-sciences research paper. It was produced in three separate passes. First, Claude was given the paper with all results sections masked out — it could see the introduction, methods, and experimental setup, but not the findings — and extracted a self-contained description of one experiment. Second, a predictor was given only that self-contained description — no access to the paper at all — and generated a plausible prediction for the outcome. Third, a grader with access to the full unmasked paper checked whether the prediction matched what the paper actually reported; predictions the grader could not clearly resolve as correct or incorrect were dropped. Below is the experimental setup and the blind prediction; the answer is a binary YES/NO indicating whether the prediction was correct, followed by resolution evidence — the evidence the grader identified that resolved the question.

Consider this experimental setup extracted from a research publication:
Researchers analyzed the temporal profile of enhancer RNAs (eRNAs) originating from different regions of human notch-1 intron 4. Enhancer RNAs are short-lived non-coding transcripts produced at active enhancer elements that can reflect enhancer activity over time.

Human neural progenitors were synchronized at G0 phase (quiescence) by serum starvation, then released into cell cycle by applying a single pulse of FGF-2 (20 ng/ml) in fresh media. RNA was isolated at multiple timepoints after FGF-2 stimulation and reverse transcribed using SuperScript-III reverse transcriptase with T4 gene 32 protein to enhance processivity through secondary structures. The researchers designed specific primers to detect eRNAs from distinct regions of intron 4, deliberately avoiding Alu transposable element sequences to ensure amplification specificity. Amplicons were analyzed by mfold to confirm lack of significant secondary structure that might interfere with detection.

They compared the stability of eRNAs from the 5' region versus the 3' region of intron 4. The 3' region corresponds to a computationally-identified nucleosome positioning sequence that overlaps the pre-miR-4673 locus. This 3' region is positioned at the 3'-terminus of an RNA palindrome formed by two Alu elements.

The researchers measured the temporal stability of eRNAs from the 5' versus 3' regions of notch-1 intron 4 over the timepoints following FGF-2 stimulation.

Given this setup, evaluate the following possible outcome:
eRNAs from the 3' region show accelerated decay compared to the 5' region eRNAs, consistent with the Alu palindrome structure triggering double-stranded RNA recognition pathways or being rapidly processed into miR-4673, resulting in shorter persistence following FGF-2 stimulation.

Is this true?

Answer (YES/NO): NO